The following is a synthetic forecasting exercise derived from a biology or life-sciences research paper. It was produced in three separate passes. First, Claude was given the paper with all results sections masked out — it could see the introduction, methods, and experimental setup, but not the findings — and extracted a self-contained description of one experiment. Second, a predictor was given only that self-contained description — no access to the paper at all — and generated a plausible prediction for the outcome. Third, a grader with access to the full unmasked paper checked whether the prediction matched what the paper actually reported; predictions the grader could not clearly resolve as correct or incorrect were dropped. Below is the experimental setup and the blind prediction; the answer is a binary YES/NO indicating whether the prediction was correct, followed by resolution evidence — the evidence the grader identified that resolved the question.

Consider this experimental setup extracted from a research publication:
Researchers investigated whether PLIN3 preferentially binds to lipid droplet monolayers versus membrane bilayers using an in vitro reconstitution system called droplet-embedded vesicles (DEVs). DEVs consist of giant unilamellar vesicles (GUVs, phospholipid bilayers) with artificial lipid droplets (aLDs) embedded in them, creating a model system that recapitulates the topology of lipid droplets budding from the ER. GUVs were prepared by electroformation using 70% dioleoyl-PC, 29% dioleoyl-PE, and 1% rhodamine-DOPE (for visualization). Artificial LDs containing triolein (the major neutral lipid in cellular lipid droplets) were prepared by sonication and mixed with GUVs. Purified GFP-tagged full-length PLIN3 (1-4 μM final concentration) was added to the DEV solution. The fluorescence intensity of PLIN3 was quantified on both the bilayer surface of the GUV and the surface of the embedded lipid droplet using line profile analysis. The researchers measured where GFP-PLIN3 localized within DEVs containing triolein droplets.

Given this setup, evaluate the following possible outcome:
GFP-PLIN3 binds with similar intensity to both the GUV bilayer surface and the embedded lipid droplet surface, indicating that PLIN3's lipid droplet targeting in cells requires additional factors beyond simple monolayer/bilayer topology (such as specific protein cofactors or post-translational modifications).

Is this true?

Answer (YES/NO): NO